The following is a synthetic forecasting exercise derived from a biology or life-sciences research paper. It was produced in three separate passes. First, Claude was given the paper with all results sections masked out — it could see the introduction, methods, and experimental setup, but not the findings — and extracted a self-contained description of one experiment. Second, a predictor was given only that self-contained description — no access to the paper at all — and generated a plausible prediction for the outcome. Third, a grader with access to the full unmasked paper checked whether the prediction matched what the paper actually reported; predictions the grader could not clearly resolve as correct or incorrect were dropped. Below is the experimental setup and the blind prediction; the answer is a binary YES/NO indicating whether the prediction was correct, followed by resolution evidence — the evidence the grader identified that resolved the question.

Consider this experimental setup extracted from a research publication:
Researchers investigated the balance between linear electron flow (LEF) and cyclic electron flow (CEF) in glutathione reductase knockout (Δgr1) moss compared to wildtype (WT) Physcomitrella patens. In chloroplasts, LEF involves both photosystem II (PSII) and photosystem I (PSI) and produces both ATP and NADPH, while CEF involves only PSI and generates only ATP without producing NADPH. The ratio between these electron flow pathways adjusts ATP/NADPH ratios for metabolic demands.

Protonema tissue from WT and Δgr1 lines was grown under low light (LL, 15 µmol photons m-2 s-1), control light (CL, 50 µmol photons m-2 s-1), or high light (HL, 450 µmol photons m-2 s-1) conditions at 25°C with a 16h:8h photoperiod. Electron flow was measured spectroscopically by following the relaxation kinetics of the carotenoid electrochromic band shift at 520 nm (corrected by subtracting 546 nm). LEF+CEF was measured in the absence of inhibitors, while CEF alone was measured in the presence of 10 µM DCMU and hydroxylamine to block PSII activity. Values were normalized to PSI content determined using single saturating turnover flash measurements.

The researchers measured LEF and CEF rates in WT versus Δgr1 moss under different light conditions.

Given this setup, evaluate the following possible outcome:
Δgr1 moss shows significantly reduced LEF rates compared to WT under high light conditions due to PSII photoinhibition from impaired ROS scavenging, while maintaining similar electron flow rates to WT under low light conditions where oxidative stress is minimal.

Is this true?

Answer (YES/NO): YES